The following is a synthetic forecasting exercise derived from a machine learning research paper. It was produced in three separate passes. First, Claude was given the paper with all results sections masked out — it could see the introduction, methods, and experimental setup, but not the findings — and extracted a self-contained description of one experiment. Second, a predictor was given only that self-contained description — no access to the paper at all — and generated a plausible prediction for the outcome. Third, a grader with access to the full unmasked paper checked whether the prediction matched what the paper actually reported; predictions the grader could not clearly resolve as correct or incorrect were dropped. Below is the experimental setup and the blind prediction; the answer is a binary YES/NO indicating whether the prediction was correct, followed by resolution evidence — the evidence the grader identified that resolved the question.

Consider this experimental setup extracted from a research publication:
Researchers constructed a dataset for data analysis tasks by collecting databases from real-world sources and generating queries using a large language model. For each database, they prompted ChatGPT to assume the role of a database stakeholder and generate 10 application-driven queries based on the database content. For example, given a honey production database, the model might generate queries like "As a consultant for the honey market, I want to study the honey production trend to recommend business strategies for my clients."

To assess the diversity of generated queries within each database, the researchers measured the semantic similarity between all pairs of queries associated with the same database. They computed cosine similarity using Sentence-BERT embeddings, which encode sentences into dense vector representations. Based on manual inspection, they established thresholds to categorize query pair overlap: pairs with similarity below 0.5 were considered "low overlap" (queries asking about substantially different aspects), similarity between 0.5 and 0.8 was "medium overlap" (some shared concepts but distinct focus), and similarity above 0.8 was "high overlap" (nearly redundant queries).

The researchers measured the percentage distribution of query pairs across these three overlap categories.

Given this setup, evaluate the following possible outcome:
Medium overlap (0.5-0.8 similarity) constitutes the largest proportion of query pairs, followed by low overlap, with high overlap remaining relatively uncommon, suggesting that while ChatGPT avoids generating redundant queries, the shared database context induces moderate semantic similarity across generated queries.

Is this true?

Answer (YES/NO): YES